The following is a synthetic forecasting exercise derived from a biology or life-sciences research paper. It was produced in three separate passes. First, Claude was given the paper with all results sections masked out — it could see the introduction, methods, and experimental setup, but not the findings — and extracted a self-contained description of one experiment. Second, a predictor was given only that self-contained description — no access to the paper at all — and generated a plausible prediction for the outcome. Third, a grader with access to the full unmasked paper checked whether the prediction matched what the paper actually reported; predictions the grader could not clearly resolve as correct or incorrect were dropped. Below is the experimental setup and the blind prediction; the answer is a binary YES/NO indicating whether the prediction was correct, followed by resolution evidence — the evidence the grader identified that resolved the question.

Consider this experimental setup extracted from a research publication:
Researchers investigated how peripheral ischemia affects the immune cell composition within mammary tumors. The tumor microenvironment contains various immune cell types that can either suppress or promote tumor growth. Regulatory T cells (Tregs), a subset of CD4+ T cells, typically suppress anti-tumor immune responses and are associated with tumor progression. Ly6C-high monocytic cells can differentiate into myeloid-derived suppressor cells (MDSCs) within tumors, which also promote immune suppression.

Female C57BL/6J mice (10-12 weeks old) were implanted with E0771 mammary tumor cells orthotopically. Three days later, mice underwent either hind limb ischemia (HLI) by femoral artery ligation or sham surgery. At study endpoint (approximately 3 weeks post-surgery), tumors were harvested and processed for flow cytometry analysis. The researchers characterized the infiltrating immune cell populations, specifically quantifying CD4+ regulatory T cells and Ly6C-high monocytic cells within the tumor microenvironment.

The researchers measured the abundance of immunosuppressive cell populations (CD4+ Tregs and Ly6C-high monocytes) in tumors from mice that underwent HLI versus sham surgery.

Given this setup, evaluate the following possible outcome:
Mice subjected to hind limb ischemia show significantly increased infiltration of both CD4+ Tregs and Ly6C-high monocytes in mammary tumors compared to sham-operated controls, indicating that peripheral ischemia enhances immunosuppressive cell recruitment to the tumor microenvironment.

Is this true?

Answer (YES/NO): YES